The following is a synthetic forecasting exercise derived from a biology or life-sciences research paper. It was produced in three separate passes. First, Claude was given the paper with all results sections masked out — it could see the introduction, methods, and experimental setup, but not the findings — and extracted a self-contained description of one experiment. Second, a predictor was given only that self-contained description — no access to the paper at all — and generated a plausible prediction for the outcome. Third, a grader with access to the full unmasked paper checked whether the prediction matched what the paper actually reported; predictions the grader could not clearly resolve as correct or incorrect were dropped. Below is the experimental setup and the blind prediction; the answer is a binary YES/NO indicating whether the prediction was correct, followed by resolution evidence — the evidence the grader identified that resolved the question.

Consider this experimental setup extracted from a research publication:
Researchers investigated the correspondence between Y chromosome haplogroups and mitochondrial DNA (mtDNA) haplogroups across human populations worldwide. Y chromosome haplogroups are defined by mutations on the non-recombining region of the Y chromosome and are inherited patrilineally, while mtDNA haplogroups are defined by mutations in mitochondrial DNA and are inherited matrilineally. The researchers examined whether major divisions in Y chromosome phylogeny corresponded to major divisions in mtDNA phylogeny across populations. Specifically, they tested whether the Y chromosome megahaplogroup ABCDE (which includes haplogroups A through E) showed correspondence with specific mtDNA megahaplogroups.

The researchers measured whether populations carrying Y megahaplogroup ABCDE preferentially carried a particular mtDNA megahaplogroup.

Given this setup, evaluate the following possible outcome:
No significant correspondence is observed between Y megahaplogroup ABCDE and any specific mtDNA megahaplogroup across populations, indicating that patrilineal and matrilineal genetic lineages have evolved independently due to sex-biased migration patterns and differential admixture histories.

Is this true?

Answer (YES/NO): NO